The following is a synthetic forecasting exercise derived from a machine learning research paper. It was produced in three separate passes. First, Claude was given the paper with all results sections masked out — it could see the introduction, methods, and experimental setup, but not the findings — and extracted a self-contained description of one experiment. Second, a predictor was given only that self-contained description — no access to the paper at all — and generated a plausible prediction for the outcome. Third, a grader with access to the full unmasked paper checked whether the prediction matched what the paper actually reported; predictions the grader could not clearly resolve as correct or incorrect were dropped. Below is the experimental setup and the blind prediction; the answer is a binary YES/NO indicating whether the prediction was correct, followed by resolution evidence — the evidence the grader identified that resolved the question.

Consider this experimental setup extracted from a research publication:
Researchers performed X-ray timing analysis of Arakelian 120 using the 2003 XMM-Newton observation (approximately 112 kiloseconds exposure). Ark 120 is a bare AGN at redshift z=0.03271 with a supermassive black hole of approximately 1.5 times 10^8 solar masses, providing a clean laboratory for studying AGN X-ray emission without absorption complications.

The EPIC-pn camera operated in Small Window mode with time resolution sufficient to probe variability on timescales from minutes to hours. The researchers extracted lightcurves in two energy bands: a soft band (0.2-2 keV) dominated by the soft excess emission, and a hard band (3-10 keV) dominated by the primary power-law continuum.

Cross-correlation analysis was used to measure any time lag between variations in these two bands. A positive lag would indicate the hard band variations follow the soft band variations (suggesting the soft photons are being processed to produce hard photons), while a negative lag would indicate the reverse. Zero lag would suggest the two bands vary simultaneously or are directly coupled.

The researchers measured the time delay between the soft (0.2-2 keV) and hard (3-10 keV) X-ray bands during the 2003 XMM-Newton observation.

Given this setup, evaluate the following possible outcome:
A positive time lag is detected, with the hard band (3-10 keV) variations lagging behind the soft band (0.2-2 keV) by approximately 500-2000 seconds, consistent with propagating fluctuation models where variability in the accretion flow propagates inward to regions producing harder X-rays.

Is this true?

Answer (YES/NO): NO